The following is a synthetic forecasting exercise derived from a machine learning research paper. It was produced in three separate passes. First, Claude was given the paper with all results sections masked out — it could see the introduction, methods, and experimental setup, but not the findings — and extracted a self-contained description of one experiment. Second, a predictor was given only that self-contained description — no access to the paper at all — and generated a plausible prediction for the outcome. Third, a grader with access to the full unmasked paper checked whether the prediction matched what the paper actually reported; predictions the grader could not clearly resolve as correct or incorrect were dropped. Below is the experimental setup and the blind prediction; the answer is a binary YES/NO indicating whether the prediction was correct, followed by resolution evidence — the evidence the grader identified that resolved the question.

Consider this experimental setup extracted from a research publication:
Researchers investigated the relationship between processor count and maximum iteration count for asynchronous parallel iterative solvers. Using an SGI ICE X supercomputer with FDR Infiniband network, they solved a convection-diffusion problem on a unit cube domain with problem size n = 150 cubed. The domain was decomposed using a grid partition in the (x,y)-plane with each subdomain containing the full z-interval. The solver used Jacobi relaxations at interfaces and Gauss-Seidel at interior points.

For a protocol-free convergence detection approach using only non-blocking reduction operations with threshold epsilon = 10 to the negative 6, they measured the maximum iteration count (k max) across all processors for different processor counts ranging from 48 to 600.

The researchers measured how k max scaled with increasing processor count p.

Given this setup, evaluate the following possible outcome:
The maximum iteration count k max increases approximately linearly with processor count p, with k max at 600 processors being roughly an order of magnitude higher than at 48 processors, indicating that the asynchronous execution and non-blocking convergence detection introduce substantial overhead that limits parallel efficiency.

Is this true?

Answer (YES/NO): NO